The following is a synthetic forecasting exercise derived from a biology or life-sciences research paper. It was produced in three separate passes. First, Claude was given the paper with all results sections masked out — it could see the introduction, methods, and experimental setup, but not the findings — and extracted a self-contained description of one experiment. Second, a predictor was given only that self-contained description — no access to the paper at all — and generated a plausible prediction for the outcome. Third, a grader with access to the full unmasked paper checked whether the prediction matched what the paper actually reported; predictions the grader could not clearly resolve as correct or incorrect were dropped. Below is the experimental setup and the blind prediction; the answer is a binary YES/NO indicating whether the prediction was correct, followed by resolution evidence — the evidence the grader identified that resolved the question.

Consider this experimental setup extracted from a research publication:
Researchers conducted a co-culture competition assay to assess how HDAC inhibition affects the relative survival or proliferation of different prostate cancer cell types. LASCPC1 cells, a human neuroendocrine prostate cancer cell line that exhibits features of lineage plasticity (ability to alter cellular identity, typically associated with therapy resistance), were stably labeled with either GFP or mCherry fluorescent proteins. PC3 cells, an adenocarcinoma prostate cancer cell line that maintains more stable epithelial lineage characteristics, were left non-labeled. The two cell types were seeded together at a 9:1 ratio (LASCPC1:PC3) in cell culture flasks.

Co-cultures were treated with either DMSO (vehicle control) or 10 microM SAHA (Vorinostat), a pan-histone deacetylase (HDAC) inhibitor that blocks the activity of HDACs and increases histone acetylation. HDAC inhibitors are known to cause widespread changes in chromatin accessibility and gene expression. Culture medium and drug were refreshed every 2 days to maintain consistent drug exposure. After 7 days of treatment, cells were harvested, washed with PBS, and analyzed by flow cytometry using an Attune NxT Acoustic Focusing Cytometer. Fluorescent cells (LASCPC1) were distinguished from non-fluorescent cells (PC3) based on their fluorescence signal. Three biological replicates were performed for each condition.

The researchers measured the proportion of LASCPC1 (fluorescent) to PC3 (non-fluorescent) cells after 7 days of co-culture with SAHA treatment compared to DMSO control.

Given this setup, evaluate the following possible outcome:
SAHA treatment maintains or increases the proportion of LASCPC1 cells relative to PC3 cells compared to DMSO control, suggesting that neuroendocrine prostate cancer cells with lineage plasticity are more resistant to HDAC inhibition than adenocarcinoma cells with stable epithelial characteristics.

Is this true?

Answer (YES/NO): NO